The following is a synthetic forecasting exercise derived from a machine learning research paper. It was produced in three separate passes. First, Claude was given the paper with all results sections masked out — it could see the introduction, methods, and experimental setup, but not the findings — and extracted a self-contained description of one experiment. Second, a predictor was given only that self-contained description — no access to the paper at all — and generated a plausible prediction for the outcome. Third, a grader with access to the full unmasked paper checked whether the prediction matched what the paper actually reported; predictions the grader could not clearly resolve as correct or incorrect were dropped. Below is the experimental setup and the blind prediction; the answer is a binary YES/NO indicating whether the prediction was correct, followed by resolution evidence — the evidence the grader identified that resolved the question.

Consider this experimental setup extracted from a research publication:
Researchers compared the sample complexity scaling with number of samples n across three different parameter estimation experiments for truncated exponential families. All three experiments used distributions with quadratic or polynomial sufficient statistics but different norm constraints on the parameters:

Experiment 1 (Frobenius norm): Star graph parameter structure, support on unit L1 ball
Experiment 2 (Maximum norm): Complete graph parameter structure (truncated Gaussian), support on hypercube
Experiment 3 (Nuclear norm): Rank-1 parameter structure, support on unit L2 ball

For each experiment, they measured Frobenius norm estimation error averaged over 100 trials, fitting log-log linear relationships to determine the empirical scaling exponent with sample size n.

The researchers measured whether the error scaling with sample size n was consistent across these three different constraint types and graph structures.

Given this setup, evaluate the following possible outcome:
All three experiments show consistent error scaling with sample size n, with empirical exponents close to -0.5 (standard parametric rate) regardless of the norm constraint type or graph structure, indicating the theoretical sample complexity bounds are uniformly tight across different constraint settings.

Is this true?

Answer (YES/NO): YES